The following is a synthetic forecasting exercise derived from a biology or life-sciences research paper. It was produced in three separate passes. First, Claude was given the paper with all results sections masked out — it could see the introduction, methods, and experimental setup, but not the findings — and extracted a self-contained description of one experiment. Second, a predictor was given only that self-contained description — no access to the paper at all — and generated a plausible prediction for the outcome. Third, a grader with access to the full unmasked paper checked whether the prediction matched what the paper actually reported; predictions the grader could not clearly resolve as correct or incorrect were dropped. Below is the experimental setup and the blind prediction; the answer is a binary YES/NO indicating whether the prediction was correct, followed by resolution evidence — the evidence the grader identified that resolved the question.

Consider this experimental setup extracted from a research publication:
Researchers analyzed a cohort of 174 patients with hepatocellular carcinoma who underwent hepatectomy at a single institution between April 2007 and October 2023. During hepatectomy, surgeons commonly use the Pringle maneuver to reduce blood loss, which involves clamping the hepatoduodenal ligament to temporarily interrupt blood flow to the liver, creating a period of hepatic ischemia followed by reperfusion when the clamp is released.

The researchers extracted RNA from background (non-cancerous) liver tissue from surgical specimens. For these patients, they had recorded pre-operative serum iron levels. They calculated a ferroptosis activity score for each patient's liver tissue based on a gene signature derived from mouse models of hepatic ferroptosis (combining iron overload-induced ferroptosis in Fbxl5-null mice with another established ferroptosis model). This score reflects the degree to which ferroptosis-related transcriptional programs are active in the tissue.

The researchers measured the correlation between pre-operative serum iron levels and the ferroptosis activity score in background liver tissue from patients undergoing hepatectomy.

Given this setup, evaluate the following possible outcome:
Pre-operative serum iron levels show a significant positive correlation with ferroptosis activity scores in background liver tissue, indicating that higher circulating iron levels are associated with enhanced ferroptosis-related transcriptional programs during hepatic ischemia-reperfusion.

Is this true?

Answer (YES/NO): YES